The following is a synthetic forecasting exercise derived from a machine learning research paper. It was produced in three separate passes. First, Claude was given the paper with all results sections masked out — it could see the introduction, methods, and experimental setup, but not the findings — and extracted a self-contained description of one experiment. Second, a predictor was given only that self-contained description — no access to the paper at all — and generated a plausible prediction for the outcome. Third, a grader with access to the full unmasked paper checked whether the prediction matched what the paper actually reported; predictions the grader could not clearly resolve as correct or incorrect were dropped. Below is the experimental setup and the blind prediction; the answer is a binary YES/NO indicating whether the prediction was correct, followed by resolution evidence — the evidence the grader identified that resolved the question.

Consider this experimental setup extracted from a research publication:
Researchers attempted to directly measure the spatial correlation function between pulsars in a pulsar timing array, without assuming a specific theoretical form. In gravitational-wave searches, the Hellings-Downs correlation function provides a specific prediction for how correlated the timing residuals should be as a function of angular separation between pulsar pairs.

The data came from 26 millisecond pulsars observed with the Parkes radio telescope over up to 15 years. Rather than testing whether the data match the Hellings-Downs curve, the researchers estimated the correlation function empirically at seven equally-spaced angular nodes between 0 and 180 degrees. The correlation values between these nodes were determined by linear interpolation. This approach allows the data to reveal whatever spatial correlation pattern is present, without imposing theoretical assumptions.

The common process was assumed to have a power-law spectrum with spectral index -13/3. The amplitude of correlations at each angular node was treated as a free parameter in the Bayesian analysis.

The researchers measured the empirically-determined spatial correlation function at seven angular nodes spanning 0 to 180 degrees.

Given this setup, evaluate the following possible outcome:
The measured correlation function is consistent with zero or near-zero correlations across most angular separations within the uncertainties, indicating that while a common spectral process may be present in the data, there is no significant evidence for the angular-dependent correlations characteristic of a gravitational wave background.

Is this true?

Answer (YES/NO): NO